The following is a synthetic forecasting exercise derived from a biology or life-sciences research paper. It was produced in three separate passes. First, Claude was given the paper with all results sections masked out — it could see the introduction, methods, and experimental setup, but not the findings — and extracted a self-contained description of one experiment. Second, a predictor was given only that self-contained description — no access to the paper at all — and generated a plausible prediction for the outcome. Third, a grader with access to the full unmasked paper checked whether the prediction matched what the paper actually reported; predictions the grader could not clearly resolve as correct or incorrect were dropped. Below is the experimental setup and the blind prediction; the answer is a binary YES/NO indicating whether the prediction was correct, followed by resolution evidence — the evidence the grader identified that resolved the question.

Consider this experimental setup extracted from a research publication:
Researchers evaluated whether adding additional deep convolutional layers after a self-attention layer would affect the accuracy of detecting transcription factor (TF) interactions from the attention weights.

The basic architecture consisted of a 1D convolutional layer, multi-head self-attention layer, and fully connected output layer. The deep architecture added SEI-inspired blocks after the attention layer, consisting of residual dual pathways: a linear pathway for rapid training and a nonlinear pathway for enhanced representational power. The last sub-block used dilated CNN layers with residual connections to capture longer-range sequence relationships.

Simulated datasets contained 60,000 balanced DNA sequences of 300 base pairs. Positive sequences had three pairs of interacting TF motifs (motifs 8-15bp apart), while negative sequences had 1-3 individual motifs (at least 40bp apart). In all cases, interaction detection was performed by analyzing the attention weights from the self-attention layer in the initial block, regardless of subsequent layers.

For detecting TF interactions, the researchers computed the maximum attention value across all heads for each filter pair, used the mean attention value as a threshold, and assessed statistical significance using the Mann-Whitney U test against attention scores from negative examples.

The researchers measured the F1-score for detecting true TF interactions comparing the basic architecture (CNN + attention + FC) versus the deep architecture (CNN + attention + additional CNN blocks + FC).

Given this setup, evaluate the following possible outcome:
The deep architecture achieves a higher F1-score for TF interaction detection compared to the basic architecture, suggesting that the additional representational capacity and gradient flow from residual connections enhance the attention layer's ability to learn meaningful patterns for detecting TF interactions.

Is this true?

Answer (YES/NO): NO